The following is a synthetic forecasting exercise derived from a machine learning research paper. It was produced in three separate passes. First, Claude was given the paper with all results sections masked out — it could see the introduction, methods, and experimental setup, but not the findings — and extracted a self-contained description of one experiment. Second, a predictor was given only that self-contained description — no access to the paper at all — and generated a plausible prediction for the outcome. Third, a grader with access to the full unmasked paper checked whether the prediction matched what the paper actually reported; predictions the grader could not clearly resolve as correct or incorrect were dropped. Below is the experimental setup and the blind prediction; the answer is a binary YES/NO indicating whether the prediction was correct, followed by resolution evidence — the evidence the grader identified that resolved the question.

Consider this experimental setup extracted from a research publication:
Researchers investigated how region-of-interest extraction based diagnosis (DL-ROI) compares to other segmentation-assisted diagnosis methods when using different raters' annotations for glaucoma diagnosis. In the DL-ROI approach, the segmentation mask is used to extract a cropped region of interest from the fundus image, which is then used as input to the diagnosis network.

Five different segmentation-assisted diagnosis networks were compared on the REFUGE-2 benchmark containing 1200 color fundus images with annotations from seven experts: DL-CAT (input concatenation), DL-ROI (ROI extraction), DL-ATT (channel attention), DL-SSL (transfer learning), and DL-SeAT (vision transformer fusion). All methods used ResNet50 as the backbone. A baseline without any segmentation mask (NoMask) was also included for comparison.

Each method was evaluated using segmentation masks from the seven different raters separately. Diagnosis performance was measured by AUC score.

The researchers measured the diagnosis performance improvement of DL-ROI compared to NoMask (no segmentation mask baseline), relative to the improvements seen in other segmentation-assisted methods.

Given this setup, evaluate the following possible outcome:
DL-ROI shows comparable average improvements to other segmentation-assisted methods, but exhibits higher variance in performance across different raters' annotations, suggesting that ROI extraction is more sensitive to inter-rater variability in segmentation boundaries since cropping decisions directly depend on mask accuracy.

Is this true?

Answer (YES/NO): NO